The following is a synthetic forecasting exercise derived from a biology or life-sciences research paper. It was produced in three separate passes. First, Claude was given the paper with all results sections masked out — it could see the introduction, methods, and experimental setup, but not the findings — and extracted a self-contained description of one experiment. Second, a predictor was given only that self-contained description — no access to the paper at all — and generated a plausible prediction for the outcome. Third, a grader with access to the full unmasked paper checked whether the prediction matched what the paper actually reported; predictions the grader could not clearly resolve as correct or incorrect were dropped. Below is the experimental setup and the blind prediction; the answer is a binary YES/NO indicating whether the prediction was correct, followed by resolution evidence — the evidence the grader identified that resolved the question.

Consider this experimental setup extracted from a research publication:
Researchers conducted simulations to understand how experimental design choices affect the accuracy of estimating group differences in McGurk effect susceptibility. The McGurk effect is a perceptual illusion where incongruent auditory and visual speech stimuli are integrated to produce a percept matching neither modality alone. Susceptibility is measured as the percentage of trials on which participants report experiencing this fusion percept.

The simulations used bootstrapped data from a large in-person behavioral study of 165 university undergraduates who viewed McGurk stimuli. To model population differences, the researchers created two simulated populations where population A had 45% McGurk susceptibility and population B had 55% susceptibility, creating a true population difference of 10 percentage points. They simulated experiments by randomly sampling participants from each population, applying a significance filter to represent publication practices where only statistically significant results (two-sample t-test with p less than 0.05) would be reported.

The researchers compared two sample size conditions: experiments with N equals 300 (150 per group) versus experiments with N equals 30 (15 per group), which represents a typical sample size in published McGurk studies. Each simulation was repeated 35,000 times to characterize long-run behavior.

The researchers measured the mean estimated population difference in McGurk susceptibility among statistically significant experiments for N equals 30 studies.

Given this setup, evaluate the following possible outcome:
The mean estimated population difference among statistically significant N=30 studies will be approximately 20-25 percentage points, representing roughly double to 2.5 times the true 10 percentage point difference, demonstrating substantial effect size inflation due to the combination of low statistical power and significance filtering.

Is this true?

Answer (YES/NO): NO